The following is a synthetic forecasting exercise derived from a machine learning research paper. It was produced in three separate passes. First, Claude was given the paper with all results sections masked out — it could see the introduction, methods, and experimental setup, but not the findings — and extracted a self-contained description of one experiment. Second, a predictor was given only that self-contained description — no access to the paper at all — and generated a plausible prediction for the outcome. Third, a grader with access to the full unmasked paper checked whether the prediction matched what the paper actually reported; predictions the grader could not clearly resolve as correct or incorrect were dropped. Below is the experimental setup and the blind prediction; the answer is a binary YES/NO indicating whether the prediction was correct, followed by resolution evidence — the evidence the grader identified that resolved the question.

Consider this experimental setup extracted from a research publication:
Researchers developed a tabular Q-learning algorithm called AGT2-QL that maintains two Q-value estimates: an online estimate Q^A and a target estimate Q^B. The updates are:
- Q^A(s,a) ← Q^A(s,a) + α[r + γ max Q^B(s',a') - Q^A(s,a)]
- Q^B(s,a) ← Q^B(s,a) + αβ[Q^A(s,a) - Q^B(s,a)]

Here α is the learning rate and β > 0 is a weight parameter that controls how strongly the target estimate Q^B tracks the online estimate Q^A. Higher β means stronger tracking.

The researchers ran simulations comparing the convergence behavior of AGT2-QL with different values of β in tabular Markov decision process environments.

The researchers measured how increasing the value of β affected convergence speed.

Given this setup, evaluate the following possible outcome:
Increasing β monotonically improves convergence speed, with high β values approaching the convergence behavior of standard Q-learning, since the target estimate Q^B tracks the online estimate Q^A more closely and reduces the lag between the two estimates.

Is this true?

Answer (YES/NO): NO